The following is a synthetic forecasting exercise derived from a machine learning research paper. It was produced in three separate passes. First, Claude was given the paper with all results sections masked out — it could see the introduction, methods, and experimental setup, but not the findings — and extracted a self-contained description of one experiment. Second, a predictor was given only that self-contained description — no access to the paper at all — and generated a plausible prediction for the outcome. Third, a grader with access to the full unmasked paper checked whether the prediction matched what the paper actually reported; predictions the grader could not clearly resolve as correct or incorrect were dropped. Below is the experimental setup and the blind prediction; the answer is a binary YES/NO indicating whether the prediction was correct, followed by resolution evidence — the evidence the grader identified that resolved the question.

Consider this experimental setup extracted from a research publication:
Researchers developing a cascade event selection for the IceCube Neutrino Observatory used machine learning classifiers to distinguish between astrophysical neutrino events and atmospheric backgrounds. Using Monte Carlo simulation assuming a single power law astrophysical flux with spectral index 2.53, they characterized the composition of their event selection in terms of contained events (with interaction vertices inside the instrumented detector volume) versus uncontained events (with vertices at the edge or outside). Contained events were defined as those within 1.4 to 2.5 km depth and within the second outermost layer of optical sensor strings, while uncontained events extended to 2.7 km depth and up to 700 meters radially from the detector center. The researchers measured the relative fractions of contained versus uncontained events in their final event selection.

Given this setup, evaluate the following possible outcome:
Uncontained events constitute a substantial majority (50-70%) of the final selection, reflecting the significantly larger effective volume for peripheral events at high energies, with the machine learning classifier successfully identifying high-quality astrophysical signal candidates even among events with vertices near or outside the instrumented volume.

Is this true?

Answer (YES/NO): NO